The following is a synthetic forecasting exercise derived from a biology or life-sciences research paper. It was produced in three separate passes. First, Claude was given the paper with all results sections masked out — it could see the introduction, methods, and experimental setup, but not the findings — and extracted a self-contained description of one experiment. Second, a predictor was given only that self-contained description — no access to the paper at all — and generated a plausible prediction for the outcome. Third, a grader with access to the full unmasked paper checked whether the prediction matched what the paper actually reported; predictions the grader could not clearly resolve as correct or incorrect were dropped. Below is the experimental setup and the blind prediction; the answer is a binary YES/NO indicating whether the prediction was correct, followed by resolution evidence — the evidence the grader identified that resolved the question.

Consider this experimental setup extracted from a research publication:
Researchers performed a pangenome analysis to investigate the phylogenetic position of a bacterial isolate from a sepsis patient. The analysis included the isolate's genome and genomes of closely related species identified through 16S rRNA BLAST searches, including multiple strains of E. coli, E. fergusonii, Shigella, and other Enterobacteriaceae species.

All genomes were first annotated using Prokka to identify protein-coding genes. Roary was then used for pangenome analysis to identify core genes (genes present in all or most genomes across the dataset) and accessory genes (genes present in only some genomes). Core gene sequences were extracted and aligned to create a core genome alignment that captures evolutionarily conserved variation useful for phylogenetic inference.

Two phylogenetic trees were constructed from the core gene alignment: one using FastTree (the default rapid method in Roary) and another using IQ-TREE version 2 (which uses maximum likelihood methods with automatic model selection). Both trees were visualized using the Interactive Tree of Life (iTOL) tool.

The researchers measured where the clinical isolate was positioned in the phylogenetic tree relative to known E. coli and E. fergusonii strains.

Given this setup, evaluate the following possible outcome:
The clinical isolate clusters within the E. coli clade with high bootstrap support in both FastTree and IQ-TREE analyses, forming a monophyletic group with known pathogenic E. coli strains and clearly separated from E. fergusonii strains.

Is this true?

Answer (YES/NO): NO